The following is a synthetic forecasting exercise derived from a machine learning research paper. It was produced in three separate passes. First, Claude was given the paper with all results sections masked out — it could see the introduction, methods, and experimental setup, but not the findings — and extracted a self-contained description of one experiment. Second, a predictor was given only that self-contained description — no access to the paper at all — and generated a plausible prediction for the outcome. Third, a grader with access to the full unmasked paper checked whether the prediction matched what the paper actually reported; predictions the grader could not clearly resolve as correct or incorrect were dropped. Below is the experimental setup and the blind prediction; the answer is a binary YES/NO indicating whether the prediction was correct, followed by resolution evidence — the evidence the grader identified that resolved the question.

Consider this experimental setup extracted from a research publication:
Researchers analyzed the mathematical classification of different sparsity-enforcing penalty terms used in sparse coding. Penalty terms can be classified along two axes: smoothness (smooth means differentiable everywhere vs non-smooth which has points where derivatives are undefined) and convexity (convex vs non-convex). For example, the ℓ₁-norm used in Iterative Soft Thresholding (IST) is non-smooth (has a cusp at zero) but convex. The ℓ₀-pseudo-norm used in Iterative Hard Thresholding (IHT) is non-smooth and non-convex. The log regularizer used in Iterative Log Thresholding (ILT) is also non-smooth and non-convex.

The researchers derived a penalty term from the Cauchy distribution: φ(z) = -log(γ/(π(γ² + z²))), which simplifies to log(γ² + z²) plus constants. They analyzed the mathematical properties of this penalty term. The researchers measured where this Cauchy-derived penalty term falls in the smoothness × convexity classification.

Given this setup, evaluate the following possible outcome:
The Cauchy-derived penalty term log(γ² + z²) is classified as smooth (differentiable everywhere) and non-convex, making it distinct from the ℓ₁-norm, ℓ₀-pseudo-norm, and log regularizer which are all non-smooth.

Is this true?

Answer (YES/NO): YES